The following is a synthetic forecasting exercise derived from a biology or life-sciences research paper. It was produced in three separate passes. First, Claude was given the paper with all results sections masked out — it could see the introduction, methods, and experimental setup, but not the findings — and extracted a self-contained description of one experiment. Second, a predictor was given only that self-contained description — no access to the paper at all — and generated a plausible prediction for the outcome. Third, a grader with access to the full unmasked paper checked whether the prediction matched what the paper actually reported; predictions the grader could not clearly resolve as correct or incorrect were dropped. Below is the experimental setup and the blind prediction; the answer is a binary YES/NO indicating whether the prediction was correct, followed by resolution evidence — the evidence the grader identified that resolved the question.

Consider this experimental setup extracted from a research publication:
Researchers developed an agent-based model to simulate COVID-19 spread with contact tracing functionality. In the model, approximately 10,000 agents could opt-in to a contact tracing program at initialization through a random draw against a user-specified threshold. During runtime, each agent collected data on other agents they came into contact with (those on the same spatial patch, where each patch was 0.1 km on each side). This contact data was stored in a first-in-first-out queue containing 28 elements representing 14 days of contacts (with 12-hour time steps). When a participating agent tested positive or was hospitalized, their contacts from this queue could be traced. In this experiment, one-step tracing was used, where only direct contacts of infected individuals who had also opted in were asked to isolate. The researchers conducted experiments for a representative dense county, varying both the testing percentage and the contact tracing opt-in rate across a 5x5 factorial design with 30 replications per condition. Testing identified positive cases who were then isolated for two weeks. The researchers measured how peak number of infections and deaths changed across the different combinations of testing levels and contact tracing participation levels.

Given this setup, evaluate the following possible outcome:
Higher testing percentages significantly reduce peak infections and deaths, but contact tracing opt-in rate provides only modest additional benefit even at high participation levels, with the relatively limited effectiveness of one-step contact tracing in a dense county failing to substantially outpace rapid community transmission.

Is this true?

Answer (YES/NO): YES